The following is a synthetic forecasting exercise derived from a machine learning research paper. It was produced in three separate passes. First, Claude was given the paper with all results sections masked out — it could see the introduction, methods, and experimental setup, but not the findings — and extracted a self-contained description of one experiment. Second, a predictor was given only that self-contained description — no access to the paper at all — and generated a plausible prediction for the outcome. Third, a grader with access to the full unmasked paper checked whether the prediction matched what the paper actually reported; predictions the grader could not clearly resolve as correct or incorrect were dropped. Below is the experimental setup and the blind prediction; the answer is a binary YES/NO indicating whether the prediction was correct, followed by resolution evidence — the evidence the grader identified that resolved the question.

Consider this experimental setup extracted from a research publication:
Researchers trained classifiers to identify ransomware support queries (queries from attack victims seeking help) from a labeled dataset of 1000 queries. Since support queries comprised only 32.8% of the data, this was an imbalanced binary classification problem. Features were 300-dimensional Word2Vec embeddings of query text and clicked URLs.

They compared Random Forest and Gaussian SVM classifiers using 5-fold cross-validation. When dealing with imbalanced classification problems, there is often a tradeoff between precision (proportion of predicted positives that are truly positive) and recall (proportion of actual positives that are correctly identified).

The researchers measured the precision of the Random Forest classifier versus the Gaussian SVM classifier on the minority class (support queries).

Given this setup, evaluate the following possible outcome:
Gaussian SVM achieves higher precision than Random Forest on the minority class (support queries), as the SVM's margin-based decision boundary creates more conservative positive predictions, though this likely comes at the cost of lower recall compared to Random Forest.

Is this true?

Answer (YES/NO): NO